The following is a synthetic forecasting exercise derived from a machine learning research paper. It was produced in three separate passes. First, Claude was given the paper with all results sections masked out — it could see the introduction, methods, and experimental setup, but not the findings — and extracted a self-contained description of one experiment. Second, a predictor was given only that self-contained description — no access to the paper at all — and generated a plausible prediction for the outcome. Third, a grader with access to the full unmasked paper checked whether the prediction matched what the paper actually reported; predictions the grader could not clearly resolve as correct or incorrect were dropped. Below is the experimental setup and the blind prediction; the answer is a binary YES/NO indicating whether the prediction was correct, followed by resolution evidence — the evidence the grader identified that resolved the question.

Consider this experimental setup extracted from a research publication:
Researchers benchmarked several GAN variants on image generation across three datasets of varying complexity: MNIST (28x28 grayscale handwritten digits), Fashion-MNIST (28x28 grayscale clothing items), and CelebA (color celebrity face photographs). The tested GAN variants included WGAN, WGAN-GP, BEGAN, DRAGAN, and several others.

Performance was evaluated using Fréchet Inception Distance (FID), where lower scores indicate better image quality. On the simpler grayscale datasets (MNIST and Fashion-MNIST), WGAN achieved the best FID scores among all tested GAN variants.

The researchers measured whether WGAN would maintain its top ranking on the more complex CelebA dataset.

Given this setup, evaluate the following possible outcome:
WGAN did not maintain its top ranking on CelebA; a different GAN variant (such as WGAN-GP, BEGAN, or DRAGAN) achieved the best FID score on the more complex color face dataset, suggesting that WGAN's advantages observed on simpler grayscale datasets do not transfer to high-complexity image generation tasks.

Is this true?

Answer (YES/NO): YES